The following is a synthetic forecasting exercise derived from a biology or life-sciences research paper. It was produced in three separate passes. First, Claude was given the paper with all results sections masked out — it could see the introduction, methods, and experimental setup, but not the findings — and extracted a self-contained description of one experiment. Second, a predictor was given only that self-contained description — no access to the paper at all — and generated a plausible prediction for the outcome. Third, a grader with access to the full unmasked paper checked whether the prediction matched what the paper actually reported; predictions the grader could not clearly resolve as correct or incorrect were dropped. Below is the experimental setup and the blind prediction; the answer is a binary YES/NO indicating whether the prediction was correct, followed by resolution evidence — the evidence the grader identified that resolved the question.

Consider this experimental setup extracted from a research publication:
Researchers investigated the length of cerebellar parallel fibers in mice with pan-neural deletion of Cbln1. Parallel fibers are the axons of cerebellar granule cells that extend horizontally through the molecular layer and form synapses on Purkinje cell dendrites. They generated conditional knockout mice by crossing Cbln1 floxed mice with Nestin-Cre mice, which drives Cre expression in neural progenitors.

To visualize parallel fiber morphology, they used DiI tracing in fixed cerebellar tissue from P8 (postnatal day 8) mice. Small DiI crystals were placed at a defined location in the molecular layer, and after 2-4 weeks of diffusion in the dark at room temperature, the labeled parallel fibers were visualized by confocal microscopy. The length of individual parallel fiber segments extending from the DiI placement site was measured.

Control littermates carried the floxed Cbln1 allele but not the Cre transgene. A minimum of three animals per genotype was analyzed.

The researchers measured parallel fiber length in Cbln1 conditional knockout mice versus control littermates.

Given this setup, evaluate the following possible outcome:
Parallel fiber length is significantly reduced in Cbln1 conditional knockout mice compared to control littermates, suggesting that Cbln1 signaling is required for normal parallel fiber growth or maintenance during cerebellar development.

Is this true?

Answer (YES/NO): YES